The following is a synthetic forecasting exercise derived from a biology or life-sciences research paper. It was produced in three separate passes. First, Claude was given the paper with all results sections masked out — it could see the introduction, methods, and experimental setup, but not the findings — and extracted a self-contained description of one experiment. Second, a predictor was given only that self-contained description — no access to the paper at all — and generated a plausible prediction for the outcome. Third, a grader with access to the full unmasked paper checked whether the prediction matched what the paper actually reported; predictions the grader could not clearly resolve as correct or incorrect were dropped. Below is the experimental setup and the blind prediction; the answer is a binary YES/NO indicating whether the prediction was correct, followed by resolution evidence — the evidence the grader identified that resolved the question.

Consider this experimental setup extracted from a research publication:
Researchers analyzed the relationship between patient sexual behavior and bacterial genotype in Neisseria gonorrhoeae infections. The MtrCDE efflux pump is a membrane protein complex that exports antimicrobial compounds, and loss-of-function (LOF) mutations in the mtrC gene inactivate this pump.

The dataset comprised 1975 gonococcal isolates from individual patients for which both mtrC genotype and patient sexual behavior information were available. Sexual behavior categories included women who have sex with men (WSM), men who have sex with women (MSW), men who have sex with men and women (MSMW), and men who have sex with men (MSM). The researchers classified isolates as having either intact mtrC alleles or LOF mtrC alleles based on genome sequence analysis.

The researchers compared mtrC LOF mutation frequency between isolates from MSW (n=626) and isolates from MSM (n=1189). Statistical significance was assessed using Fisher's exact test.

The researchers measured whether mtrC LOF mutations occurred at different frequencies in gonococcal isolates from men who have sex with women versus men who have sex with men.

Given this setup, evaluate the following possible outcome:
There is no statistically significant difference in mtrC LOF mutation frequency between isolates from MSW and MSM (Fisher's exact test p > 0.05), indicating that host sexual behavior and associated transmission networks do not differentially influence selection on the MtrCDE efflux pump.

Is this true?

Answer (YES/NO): NO